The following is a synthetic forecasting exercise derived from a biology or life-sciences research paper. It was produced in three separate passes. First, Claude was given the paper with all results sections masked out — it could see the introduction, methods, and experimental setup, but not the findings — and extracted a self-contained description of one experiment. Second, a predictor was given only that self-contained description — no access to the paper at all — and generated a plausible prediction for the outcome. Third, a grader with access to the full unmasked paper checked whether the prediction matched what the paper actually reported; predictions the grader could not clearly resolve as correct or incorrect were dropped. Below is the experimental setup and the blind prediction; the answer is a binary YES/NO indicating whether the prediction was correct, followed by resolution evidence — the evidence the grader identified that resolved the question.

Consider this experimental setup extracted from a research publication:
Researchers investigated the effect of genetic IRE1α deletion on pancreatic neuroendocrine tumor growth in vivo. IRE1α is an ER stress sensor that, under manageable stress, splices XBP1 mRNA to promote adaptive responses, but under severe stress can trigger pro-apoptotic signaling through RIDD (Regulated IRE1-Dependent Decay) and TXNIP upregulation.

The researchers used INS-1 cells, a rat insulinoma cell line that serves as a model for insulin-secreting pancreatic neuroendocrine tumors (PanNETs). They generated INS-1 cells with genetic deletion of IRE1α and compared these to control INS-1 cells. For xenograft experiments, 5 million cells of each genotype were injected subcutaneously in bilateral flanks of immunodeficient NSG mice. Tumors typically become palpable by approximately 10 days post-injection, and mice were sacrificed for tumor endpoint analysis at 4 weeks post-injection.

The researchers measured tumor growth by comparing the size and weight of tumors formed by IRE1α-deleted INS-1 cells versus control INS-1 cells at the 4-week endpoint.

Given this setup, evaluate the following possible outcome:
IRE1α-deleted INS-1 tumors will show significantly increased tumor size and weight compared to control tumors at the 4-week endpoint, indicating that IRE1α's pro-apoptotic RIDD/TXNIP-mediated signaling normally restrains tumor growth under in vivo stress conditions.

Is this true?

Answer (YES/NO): NO